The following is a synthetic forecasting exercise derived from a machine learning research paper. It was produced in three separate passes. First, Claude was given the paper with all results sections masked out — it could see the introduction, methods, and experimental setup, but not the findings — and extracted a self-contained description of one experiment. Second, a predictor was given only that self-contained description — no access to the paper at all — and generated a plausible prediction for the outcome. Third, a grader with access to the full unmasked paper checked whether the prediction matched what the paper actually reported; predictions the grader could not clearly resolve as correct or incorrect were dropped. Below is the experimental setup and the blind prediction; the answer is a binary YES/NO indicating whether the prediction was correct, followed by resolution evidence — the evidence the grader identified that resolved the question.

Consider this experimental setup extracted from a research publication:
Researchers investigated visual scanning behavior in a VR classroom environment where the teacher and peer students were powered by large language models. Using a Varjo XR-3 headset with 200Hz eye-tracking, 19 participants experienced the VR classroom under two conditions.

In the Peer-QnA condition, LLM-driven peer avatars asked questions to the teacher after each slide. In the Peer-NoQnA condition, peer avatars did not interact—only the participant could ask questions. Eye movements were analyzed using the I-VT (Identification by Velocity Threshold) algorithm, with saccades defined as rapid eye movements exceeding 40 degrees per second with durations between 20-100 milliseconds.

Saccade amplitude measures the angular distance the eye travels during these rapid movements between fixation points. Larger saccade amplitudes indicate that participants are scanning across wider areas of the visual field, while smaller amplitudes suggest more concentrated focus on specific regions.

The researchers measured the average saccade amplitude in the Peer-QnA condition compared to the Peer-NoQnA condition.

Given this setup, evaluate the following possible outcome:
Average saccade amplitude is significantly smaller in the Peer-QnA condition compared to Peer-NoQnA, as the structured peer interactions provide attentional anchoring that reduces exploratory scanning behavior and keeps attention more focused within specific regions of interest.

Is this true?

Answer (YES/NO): YES